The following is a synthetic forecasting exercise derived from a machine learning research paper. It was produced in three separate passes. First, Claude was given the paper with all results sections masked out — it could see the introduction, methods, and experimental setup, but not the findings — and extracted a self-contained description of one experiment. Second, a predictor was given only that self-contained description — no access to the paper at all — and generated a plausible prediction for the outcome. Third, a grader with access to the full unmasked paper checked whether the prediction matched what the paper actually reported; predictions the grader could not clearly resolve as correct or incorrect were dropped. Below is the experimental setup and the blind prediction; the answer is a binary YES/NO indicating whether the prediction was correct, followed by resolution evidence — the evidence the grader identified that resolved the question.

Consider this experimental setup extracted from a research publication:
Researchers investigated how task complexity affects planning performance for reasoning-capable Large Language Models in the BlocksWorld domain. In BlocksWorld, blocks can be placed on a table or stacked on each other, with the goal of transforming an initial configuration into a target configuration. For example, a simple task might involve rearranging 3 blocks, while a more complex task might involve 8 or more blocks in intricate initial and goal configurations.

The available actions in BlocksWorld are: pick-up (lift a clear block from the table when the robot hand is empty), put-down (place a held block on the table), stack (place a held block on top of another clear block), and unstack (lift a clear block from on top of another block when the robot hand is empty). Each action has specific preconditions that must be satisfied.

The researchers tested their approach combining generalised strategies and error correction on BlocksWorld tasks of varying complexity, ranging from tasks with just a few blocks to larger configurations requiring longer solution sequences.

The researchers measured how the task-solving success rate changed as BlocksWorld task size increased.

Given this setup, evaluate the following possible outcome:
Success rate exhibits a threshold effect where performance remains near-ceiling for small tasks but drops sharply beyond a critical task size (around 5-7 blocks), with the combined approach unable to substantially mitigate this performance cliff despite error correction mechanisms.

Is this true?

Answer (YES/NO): NO